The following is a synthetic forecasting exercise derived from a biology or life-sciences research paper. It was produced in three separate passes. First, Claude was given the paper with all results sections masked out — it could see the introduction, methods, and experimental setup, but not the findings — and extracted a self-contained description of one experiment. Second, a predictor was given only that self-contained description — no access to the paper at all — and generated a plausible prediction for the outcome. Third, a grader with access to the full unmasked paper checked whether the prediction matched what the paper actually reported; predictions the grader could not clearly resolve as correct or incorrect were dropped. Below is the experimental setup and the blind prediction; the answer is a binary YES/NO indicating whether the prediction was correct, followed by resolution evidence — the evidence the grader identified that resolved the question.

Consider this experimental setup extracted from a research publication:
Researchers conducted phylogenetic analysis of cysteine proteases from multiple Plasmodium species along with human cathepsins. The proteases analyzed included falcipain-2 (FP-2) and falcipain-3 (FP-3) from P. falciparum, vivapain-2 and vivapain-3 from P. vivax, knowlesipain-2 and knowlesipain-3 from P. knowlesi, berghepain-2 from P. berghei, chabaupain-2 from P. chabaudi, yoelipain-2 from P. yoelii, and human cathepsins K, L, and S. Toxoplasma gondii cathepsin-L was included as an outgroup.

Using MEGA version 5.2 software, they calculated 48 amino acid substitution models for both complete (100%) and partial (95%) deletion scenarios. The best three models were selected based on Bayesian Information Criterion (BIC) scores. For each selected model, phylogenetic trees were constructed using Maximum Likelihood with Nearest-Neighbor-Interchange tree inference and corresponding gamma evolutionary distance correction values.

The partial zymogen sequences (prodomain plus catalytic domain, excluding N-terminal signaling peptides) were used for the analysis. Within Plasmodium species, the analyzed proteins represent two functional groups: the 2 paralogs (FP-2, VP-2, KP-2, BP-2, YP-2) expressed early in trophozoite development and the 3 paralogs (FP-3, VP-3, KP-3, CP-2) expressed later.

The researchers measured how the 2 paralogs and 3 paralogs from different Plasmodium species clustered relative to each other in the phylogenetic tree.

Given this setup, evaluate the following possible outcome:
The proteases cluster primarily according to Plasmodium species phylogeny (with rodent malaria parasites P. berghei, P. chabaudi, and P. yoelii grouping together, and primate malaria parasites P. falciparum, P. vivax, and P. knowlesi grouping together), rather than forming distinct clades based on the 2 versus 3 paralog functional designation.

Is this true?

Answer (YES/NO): YES